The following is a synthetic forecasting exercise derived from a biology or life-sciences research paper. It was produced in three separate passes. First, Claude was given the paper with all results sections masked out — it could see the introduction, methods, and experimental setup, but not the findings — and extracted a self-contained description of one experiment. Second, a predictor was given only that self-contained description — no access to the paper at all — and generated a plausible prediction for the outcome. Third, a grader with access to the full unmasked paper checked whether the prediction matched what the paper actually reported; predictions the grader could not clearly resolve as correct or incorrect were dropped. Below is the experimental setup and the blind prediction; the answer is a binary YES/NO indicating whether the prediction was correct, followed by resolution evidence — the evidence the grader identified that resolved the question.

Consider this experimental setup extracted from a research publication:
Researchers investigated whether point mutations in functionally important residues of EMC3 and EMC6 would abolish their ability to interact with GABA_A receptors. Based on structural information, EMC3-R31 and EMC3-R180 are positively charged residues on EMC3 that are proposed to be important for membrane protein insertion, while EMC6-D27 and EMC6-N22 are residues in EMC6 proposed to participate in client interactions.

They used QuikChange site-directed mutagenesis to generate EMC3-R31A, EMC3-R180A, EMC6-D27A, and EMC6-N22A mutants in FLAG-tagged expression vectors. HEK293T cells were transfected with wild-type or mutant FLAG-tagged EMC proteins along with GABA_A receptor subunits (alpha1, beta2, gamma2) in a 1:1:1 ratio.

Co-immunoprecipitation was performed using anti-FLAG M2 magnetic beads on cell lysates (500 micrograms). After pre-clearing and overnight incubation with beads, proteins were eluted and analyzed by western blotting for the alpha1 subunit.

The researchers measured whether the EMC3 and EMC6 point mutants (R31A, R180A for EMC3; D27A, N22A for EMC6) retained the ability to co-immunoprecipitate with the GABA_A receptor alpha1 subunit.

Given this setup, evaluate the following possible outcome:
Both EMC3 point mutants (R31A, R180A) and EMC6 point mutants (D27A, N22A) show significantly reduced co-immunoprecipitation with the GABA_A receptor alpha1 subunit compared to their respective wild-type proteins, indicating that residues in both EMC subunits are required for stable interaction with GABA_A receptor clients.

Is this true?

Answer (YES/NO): YES